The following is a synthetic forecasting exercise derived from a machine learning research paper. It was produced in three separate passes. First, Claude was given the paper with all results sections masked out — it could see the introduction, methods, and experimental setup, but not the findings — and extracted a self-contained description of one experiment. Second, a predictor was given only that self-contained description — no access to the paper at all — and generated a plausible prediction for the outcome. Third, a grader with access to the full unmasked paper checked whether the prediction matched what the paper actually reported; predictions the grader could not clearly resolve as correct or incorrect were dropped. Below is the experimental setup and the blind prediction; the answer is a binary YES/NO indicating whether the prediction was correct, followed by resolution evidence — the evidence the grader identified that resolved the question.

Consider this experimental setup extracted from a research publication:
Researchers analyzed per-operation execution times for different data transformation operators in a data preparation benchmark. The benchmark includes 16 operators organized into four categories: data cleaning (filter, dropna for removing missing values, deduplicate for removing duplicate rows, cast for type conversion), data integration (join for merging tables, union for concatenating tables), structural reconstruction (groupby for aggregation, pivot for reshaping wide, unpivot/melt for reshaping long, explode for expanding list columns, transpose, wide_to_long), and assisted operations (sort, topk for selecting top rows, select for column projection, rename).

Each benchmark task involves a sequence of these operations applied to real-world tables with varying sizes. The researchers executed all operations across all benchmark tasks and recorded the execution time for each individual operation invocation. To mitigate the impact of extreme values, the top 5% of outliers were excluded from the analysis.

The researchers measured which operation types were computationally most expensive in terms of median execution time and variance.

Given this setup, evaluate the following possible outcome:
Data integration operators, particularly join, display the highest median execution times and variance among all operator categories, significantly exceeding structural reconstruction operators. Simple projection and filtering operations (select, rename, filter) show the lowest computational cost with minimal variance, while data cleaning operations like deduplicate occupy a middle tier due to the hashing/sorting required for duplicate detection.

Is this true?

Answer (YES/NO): NO